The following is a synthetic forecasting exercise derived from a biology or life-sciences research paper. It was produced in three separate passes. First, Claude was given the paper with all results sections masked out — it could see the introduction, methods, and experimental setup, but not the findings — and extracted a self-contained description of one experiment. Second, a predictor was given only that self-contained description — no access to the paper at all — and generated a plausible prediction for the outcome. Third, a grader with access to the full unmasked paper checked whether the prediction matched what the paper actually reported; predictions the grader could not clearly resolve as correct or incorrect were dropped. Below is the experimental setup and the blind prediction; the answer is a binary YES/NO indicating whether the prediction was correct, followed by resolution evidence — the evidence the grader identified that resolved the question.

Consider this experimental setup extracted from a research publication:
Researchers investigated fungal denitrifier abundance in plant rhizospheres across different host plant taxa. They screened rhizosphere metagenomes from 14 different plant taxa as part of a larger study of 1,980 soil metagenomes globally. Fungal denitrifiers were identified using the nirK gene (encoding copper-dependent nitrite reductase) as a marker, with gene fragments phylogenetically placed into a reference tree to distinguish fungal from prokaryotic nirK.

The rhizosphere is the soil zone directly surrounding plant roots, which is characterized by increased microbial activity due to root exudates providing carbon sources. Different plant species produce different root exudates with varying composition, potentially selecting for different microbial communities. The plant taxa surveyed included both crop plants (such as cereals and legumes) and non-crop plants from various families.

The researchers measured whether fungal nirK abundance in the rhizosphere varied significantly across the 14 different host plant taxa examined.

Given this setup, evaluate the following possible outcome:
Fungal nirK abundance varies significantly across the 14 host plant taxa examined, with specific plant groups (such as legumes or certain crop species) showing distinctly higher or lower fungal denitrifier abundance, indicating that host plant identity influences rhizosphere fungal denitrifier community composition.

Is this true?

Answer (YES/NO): YES